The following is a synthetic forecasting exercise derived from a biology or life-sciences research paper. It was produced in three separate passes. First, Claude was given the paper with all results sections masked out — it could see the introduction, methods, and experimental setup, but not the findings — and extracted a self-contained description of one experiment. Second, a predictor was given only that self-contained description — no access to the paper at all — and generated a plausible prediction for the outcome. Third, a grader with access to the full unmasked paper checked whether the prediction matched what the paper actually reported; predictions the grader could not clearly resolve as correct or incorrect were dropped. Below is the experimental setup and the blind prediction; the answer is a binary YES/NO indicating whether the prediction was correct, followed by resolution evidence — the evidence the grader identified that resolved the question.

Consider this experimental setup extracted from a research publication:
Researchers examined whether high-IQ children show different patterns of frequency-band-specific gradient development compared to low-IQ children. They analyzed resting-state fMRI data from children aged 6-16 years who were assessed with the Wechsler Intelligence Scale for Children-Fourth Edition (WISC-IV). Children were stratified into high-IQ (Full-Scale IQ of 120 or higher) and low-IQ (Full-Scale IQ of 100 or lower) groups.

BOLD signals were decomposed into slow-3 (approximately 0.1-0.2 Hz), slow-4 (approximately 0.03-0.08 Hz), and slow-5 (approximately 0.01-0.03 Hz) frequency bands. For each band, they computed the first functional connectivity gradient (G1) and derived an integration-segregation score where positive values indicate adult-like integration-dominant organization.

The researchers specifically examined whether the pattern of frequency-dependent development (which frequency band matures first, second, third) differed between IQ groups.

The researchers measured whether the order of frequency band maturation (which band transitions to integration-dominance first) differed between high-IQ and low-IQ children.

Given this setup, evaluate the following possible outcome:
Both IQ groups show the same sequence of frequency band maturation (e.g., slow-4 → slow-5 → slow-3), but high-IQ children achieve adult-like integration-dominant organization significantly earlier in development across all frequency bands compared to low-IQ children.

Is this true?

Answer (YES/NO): NO